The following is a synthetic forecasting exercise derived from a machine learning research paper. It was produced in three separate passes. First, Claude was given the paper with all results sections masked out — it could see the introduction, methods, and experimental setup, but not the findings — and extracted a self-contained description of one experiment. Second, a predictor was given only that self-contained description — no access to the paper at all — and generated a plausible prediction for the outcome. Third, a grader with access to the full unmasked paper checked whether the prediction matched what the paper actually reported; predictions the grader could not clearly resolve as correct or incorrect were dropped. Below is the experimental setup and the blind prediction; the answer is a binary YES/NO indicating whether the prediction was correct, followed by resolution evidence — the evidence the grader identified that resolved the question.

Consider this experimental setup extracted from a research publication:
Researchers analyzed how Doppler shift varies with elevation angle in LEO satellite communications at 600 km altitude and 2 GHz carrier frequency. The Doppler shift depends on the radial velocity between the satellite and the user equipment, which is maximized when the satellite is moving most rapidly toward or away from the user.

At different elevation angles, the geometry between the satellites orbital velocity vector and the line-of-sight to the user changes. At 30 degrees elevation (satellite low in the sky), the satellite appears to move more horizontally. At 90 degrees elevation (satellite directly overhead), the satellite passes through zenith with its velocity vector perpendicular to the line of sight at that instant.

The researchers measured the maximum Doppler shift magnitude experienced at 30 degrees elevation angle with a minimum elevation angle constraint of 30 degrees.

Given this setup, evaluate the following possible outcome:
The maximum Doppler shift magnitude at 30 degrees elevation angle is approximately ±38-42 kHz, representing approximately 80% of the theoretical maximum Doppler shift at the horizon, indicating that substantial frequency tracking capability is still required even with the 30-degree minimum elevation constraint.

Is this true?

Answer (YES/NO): YES